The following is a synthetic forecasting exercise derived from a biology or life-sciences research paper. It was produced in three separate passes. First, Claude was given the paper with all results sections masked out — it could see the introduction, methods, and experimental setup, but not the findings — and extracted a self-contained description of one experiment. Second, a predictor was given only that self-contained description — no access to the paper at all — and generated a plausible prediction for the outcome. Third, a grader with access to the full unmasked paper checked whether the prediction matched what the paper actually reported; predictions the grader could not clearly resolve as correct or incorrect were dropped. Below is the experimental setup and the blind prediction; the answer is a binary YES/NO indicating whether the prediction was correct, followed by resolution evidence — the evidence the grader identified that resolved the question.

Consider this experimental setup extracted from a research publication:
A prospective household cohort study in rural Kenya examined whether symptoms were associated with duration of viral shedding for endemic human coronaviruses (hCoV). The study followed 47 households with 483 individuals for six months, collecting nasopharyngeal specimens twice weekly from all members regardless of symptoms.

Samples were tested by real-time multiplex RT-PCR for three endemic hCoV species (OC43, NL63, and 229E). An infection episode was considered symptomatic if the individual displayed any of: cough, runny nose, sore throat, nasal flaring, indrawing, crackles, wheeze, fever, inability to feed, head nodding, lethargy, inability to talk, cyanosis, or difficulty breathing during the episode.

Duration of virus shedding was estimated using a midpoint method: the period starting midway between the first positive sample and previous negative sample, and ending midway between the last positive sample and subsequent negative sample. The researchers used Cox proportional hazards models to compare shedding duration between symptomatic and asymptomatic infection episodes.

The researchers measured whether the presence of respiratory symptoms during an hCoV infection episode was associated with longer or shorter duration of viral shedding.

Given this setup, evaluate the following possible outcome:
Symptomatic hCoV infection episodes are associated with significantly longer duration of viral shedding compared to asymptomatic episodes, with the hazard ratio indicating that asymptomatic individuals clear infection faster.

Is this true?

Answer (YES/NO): YES